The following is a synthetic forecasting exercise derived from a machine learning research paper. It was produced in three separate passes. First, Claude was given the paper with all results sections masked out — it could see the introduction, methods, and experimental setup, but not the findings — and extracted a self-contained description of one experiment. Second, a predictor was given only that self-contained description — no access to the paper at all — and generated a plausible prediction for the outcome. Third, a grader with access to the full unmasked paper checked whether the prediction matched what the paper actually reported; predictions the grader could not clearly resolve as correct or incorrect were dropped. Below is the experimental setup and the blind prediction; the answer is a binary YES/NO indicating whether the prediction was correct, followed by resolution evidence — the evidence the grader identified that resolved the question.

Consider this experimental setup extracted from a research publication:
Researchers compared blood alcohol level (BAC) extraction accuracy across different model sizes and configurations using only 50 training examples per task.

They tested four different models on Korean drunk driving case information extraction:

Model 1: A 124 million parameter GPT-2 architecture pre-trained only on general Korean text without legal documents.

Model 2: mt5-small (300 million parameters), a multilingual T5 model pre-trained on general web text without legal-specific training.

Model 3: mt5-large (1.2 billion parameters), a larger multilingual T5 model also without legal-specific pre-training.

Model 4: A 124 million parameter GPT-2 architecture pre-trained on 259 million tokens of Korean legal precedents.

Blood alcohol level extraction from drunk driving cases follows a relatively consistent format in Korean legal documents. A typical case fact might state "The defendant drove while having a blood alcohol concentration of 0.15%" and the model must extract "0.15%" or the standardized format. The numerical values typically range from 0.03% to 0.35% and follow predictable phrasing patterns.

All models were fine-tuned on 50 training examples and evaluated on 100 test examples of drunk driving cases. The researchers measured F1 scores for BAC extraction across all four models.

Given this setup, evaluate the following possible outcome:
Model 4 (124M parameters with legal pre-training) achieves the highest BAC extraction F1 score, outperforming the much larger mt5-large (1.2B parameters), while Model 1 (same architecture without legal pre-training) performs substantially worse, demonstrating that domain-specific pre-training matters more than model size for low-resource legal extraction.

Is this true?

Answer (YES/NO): YES